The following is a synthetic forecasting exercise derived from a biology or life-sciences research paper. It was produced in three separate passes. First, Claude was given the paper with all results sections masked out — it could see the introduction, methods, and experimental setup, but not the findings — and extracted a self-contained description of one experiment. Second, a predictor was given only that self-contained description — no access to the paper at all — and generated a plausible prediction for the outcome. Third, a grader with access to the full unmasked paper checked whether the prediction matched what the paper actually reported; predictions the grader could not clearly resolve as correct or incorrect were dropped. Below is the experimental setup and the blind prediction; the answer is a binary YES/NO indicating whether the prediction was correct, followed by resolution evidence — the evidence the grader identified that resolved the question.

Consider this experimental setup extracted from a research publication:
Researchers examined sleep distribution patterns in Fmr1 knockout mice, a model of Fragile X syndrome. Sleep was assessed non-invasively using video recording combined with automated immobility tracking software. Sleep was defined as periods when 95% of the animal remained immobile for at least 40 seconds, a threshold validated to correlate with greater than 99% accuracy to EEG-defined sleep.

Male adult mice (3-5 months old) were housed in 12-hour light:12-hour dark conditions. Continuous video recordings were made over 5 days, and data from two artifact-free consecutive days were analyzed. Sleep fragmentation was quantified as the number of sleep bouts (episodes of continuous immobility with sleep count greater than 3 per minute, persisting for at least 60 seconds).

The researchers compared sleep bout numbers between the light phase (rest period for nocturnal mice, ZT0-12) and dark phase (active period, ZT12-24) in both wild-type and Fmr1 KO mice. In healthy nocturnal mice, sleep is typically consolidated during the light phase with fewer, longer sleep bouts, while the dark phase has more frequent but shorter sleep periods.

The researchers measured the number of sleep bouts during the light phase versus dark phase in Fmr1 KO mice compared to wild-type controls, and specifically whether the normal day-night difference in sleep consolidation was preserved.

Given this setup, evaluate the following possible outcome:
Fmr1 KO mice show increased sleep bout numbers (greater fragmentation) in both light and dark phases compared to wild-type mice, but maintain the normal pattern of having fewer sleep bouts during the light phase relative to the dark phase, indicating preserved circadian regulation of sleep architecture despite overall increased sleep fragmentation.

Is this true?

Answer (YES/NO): NO